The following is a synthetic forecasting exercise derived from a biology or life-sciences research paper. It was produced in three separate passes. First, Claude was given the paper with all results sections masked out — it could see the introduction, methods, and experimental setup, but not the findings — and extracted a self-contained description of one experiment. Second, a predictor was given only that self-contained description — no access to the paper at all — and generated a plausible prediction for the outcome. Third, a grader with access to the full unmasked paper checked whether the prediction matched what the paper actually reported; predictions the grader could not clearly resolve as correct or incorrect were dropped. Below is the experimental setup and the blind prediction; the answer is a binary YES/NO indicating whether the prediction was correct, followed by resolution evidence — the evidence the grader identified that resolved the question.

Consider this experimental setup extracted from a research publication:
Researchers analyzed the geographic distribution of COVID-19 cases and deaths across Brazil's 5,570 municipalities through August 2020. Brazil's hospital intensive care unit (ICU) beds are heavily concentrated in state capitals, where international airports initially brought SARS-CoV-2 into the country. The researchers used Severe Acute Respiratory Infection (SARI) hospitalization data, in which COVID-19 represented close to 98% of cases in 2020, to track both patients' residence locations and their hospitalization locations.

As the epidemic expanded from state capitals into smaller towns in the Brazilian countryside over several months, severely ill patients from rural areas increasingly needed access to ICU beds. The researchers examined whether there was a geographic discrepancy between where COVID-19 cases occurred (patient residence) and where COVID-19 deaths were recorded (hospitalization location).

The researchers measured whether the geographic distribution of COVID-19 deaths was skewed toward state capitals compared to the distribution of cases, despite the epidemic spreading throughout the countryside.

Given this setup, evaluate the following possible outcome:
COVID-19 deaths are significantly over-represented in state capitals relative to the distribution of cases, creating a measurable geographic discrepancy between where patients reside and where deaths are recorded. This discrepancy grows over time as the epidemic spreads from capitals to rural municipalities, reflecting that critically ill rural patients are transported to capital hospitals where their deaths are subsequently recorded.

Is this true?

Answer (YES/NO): YES